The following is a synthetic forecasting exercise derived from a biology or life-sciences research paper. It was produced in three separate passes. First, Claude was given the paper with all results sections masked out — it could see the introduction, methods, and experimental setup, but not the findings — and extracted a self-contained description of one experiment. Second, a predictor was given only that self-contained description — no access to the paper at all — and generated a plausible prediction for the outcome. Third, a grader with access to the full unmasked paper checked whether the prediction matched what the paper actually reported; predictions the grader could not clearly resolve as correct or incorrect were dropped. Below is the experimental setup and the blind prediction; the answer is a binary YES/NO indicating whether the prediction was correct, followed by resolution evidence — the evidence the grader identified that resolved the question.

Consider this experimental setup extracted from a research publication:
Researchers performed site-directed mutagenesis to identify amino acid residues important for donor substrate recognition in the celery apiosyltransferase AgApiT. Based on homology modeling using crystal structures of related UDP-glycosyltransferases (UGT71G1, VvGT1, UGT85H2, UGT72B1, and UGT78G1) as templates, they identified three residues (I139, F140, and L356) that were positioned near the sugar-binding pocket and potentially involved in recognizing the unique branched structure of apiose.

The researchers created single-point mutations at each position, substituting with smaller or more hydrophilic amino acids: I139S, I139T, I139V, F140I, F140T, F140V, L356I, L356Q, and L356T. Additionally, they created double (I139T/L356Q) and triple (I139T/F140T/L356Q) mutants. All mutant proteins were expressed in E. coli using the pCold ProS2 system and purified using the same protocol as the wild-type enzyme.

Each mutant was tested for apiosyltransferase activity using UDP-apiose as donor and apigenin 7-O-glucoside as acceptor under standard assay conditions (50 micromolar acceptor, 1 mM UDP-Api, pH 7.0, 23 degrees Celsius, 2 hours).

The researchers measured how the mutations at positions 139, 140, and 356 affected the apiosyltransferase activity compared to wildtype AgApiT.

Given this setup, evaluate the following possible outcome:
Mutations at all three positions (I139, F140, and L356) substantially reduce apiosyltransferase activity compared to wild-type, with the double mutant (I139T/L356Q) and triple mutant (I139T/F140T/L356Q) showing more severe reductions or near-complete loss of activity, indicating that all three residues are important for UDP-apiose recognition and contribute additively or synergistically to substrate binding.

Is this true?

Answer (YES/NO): YES